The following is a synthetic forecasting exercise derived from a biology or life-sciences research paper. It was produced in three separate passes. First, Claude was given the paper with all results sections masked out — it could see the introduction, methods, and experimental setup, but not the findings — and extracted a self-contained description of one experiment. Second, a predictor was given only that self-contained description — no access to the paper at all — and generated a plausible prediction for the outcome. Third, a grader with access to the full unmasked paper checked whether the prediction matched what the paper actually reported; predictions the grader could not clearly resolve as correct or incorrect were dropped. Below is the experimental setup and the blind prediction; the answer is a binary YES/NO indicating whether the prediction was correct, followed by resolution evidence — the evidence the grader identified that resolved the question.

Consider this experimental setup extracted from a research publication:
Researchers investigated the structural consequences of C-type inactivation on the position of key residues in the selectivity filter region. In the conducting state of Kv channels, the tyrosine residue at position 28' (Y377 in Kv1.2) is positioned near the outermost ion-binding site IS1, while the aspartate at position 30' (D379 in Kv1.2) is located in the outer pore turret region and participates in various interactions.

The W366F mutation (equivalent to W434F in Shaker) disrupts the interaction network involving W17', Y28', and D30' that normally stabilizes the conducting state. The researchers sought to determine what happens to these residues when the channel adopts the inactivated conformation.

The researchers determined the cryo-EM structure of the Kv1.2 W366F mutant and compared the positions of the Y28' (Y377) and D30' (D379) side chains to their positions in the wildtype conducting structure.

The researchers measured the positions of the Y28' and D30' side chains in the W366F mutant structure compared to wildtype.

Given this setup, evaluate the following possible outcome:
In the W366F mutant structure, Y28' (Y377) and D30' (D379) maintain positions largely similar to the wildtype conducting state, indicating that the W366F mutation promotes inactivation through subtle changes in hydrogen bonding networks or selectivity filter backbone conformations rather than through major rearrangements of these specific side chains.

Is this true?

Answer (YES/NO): NO